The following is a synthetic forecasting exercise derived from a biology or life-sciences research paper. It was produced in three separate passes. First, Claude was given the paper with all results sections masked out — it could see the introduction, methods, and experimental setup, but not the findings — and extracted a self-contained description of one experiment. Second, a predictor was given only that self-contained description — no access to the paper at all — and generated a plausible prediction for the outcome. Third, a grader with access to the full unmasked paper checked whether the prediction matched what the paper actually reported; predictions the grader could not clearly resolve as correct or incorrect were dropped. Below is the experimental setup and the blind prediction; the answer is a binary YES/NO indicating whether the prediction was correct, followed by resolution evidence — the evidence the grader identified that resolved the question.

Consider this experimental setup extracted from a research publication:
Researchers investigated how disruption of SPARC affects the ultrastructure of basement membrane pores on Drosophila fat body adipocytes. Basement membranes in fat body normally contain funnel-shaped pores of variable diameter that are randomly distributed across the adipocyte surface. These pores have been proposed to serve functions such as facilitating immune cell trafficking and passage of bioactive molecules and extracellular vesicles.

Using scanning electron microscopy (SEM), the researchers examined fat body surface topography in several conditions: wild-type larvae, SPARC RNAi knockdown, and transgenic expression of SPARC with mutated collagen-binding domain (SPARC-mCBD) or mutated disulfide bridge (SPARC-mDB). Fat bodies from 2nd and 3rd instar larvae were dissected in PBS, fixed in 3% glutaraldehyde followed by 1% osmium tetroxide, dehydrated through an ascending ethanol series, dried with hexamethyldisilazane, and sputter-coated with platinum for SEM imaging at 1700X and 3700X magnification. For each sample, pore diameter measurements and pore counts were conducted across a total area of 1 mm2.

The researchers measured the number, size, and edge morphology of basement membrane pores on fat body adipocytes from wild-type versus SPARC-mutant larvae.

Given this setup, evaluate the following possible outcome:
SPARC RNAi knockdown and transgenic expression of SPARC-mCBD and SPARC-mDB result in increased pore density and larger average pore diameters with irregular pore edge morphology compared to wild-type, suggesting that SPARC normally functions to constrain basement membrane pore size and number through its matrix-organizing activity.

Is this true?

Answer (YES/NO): NO